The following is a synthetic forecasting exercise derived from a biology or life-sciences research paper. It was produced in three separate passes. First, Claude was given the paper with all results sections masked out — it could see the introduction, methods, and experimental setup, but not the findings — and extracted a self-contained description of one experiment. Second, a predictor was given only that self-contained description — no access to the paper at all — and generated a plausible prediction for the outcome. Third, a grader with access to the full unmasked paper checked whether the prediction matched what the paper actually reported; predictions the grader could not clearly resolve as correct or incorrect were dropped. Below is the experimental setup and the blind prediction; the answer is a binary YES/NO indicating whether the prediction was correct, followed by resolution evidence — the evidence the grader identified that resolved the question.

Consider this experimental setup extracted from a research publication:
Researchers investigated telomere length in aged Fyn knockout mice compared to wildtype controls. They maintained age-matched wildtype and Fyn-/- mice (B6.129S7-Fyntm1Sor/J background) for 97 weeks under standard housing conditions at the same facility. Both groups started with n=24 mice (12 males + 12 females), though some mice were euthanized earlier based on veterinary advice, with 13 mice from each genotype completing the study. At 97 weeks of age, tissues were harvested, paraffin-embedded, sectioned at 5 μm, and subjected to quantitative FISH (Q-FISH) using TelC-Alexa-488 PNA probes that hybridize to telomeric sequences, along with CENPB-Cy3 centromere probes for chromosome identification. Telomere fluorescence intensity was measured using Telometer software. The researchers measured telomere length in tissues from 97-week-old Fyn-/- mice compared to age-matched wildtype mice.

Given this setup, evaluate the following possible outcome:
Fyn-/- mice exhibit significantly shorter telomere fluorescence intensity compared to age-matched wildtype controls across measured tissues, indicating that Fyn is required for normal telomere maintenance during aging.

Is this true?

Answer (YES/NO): NO